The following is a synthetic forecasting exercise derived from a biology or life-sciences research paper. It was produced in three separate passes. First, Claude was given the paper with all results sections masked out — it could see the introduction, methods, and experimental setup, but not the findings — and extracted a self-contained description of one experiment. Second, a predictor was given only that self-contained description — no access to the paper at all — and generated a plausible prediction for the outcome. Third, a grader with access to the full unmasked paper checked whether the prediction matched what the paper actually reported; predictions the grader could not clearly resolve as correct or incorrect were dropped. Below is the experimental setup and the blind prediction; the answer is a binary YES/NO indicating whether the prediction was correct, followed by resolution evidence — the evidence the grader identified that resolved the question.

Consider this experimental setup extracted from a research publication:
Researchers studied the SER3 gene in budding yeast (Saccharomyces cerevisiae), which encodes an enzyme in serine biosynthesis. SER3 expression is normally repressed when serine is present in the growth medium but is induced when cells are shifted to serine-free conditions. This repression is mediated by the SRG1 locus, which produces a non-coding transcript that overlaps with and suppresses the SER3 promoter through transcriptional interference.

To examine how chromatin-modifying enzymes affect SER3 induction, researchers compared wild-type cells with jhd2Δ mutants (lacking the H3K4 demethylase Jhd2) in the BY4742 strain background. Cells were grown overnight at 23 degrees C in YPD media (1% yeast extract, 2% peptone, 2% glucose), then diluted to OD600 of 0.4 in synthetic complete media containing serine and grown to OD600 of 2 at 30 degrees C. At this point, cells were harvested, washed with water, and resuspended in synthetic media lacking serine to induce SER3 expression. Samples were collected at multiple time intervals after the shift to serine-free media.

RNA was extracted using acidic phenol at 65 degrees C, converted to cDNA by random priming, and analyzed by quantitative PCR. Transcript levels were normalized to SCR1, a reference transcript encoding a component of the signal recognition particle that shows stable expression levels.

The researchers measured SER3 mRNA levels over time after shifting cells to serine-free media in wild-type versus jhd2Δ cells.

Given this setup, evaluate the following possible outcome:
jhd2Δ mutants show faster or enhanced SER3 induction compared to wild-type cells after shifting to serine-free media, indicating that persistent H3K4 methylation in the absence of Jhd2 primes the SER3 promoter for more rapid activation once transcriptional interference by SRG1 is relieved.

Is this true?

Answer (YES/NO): YES